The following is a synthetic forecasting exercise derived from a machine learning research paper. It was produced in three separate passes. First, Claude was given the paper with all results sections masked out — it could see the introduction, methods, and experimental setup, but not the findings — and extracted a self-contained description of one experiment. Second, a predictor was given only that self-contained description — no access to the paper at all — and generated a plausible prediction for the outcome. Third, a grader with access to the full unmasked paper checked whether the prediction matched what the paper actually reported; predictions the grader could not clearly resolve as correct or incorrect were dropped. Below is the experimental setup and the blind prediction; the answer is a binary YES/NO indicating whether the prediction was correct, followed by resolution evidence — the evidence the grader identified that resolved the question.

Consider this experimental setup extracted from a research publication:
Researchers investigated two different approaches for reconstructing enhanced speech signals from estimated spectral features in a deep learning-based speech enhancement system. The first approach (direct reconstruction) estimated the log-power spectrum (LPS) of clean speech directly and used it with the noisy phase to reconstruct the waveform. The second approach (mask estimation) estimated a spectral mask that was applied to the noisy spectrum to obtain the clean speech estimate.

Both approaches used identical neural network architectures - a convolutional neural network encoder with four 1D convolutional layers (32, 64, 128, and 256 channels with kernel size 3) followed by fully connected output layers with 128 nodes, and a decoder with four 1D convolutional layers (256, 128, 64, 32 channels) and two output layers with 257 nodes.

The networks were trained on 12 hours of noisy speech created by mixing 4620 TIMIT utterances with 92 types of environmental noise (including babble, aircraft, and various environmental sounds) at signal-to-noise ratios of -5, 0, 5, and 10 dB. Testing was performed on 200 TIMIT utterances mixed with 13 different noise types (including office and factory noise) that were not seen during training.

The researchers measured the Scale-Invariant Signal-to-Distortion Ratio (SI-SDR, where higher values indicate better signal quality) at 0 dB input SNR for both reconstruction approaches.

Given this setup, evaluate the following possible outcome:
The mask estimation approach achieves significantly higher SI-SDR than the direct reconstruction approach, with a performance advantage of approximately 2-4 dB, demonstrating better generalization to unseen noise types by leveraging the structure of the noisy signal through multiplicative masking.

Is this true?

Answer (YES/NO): YES